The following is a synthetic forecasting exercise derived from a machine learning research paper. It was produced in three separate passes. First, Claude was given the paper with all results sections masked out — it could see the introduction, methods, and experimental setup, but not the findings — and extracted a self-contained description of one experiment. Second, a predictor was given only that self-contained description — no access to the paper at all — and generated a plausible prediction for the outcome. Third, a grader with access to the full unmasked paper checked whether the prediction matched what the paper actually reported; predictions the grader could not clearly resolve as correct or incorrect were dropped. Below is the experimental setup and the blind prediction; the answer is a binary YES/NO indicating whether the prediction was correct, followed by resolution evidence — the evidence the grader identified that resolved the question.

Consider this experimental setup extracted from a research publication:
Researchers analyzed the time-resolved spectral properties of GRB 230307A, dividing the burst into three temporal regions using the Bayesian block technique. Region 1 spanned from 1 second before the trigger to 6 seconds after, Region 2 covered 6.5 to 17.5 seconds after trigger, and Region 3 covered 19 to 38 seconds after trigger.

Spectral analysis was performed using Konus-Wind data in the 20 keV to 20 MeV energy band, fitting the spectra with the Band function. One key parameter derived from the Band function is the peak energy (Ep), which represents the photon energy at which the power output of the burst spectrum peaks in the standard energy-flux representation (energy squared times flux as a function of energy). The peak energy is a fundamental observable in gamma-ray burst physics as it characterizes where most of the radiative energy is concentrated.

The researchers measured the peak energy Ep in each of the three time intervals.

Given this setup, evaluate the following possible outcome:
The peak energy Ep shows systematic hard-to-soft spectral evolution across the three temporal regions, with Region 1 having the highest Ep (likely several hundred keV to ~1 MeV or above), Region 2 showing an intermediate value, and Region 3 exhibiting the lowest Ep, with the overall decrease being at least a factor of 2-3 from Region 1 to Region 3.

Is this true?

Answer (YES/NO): NO